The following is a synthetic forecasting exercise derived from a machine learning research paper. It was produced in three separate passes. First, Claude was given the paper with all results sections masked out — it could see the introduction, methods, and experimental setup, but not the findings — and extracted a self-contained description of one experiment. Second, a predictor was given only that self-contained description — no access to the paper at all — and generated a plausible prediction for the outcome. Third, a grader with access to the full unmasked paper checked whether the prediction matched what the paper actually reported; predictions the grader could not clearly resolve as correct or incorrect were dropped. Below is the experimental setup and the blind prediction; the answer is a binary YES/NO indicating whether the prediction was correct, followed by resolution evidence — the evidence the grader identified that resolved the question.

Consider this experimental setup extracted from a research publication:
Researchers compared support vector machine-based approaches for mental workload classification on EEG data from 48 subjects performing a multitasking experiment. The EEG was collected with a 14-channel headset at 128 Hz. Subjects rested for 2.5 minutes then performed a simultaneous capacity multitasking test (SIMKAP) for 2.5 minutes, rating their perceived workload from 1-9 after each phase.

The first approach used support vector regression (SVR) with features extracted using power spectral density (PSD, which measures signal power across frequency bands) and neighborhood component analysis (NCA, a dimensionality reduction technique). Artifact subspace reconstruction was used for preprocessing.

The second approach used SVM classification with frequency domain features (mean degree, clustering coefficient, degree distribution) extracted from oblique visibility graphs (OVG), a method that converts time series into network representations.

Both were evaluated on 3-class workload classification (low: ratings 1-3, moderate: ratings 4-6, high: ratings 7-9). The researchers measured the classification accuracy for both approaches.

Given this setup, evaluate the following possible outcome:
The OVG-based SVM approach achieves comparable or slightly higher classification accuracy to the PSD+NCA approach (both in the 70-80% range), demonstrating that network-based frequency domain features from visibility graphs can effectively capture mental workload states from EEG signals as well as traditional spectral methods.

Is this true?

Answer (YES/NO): NO